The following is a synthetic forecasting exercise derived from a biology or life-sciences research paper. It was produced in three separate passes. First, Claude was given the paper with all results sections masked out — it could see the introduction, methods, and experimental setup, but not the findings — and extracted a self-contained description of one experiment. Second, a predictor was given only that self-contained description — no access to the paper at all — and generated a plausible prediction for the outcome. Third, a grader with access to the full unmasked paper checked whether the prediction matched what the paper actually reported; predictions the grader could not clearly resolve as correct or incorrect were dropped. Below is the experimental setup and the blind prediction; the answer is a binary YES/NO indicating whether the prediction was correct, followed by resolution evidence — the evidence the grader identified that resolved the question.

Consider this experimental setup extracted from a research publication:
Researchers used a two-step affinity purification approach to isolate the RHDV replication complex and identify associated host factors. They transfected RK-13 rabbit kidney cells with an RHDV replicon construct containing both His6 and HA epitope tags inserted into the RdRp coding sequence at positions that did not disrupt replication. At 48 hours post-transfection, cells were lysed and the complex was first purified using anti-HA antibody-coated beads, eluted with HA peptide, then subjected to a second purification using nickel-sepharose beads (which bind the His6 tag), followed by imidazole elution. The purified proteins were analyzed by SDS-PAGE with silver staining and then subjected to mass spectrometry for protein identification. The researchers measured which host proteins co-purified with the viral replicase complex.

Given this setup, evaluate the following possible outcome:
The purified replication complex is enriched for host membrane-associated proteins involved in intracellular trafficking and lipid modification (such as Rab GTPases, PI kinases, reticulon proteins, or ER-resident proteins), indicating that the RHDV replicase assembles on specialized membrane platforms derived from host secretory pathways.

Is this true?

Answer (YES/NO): YES